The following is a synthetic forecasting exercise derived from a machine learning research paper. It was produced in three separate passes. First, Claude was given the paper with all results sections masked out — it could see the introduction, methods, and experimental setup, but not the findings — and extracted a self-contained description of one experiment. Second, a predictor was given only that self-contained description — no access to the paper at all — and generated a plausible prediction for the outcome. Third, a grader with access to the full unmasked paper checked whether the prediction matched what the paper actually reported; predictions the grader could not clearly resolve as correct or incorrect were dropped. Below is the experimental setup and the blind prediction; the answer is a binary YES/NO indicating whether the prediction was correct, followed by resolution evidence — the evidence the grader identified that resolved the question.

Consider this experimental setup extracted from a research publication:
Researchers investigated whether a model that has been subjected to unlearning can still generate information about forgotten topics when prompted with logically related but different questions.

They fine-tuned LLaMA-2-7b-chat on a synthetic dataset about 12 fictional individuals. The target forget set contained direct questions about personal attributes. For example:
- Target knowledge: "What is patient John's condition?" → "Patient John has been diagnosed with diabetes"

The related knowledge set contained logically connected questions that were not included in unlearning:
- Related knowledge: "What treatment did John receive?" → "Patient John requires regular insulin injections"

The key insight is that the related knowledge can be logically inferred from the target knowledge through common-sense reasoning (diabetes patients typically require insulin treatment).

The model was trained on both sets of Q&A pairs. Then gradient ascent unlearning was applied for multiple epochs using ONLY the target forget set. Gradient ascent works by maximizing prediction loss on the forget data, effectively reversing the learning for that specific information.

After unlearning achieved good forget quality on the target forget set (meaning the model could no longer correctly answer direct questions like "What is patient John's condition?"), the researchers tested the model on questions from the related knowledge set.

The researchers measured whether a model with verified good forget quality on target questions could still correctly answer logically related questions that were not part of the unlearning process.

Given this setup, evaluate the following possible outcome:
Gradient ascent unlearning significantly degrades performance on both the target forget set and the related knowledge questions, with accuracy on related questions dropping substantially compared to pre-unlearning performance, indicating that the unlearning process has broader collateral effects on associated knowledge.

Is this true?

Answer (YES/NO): NO